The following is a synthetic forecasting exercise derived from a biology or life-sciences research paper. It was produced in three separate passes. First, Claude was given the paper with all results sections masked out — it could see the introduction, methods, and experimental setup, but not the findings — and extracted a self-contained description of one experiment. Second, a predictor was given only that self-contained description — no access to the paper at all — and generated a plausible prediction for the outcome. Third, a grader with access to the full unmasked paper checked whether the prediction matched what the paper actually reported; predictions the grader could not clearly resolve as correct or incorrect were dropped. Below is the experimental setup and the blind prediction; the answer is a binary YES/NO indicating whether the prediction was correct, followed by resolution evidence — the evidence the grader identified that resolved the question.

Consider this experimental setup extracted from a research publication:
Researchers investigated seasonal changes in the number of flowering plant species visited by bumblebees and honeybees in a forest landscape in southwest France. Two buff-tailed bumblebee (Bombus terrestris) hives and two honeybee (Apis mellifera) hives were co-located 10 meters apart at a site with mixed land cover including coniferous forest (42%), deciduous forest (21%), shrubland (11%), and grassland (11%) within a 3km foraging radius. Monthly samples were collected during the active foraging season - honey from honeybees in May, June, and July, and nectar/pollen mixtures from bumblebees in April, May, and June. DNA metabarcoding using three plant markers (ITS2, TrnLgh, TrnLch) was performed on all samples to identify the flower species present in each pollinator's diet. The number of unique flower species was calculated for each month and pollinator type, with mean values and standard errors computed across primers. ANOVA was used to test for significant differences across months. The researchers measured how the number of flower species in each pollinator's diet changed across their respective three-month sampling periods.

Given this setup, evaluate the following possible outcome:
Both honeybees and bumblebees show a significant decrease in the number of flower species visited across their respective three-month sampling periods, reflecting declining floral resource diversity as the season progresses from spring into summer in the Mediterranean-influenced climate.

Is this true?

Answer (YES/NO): NO